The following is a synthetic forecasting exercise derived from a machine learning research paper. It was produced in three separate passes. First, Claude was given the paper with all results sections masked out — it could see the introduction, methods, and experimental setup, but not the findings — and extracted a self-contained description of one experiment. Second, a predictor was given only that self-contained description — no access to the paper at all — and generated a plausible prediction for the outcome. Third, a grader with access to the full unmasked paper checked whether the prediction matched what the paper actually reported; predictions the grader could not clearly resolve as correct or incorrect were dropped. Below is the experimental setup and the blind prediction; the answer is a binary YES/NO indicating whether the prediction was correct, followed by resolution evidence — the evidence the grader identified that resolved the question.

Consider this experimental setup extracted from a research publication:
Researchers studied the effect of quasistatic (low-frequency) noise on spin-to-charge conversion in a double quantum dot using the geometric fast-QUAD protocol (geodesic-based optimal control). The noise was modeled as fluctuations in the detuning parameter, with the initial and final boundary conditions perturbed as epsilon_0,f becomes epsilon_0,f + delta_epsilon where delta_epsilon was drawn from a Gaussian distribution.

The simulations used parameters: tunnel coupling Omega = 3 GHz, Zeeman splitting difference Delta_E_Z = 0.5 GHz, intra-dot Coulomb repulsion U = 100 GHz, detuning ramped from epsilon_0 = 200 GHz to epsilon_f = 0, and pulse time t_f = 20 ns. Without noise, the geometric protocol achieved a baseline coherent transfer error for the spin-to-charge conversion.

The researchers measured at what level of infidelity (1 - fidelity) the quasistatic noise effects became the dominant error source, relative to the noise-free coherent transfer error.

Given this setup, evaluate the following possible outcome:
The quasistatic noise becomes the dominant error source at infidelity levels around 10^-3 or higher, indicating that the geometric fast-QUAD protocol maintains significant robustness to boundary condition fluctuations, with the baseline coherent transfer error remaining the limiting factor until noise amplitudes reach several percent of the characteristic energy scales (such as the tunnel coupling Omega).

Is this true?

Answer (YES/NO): NO